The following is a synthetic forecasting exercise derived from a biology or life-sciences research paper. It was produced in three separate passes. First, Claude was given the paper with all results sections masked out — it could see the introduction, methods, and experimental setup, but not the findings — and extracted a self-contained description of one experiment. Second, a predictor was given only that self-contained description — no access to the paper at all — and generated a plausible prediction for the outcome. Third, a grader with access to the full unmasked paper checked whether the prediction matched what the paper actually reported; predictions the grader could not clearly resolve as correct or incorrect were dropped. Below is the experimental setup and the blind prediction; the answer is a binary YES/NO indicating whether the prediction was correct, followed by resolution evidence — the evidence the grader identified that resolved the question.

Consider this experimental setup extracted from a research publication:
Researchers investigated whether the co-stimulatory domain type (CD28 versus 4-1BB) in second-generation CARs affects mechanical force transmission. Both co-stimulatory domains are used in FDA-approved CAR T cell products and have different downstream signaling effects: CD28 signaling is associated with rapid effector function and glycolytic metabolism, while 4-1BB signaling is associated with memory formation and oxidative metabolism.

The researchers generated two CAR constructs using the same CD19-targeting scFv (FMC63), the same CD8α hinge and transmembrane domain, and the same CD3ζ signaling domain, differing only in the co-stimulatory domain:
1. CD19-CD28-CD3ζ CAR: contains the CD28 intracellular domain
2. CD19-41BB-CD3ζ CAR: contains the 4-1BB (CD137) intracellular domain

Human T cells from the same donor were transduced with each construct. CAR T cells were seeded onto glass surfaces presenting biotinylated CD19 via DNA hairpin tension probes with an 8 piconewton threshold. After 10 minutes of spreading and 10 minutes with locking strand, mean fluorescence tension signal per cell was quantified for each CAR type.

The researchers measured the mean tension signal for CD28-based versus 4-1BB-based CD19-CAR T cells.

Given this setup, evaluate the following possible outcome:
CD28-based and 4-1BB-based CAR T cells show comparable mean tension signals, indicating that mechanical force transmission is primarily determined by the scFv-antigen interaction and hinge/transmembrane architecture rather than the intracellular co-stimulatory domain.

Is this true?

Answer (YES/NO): NO